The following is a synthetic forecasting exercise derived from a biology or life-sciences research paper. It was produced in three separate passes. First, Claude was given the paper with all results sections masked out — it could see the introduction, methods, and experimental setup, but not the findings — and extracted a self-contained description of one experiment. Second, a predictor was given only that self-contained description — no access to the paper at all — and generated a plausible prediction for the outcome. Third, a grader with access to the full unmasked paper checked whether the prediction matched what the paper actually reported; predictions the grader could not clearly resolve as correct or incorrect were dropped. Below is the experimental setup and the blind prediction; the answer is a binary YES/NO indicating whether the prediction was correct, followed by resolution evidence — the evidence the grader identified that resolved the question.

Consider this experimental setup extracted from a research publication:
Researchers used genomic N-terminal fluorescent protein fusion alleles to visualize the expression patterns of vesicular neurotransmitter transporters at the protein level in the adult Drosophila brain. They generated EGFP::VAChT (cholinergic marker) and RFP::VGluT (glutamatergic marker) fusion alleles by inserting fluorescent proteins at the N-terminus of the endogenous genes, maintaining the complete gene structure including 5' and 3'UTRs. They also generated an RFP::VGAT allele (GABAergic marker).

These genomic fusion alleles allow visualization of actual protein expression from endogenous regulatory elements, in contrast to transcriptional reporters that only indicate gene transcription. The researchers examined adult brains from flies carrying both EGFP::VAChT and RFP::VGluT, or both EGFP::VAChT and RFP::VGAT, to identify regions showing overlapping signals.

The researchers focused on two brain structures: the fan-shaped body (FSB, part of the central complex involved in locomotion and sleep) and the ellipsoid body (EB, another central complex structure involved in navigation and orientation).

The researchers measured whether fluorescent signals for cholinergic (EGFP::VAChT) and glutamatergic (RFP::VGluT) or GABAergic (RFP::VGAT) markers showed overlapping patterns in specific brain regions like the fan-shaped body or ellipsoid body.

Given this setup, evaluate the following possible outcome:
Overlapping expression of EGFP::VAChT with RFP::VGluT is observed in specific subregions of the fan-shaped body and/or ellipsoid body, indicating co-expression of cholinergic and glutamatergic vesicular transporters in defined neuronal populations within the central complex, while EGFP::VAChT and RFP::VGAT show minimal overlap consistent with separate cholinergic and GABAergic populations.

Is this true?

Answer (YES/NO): NO